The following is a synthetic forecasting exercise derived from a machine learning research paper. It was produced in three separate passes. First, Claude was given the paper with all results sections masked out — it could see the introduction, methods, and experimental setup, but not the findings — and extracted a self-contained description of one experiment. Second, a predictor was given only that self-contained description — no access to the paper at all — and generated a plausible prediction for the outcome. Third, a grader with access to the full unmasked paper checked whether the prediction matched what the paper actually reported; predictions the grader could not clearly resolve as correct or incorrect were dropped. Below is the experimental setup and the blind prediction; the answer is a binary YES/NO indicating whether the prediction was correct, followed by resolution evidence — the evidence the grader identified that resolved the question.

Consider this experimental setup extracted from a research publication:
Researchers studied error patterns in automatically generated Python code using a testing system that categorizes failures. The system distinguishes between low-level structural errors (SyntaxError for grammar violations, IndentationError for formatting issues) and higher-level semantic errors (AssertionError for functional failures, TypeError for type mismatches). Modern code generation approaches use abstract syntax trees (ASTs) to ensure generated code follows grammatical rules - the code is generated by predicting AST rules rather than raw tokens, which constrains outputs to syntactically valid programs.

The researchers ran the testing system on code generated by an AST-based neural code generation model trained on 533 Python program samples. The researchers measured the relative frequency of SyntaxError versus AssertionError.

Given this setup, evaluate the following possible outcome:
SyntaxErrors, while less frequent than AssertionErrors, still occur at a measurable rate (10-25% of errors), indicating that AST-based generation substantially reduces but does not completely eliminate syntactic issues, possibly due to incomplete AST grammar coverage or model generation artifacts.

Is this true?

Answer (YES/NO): YES